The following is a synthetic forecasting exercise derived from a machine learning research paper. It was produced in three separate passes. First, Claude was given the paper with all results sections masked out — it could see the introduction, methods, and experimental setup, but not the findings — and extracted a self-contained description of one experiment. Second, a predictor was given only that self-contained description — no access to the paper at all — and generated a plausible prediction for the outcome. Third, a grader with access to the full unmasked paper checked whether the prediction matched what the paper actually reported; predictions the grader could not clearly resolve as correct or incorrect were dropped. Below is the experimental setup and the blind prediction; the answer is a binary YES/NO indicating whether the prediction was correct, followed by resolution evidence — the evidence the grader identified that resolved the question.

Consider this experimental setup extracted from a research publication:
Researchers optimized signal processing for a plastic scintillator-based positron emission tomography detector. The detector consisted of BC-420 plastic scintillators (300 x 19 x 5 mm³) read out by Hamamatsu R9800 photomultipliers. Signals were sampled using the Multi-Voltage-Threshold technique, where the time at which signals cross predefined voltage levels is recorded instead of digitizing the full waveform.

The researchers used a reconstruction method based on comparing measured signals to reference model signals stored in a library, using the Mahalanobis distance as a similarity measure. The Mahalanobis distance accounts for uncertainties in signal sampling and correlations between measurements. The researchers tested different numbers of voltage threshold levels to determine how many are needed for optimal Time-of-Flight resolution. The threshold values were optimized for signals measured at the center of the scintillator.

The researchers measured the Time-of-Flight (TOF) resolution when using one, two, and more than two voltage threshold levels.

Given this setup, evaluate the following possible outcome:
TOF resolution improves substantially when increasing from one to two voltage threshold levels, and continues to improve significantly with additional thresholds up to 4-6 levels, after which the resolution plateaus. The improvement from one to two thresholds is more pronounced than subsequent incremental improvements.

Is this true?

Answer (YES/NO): NO